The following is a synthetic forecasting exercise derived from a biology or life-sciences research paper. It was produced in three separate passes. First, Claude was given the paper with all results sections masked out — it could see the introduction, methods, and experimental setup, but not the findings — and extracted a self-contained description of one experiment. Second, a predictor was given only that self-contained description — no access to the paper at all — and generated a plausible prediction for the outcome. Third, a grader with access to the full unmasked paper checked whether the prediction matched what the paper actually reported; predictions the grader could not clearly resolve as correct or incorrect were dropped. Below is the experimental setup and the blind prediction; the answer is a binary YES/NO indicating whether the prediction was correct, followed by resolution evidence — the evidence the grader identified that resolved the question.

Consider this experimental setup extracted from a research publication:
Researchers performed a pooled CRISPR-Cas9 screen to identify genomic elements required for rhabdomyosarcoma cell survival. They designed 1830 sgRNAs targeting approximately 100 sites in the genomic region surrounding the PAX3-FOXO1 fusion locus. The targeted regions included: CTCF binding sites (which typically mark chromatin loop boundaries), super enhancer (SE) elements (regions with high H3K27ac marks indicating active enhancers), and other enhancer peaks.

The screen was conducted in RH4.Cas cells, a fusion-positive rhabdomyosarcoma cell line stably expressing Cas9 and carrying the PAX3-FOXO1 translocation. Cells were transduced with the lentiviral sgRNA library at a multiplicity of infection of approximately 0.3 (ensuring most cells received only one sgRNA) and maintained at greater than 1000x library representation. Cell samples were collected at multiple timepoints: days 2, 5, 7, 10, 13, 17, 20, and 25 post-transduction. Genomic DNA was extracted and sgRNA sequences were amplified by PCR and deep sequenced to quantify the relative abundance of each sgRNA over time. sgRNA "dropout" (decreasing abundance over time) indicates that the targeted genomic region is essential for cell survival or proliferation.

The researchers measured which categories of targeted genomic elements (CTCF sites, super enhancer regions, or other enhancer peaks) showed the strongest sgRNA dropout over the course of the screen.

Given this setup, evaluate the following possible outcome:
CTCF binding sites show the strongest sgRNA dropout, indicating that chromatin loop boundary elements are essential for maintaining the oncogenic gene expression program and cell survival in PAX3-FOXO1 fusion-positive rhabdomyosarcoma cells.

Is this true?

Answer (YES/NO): NO